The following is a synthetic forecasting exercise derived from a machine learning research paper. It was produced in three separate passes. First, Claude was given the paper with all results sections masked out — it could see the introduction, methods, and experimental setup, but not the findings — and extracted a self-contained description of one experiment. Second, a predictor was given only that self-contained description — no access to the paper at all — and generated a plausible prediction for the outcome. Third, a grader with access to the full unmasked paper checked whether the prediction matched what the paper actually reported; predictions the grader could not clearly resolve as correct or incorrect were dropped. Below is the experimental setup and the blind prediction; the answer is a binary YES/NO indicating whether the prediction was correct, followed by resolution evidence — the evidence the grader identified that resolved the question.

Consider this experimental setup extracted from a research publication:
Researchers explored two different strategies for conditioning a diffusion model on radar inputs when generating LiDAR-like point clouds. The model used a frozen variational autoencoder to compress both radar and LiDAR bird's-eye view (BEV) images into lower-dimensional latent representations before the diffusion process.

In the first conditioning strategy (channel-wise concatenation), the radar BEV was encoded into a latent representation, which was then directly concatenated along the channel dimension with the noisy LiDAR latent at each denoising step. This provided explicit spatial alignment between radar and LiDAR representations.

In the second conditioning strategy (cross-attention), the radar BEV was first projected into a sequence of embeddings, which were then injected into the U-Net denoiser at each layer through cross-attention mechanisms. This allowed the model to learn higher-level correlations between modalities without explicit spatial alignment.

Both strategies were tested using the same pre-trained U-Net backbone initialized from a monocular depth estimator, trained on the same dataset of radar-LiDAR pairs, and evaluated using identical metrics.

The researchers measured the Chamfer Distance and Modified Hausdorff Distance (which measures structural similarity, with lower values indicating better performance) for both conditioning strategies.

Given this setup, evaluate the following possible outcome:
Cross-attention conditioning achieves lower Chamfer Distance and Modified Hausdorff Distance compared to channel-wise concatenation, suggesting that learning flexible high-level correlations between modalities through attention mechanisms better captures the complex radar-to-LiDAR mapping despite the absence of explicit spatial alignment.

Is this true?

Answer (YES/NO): NO